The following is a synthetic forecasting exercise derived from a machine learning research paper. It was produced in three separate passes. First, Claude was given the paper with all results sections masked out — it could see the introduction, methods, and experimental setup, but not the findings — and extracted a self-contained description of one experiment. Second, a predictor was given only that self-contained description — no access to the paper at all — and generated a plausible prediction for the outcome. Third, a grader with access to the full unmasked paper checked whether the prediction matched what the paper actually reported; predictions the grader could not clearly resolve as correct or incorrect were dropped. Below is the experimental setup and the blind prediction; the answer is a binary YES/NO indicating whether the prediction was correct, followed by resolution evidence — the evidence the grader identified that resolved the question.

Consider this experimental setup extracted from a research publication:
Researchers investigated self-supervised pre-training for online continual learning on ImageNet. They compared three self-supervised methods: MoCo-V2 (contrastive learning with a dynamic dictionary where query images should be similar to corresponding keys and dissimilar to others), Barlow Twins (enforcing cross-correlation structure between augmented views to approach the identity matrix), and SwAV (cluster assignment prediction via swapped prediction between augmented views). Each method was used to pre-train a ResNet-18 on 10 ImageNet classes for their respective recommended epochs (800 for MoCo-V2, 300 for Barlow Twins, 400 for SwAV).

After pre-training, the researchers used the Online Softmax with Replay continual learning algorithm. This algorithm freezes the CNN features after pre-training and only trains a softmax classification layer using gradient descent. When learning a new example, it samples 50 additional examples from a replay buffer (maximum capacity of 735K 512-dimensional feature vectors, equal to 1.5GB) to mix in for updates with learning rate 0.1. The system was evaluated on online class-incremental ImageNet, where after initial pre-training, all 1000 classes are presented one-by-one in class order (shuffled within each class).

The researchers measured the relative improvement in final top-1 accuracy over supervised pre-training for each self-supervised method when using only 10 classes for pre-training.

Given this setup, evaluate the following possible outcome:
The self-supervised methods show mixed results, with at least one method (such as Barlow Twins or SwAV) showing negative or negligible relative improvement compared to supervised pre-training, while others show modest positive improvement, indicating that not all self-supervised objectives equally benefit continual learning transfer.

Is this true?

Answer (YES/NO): NO